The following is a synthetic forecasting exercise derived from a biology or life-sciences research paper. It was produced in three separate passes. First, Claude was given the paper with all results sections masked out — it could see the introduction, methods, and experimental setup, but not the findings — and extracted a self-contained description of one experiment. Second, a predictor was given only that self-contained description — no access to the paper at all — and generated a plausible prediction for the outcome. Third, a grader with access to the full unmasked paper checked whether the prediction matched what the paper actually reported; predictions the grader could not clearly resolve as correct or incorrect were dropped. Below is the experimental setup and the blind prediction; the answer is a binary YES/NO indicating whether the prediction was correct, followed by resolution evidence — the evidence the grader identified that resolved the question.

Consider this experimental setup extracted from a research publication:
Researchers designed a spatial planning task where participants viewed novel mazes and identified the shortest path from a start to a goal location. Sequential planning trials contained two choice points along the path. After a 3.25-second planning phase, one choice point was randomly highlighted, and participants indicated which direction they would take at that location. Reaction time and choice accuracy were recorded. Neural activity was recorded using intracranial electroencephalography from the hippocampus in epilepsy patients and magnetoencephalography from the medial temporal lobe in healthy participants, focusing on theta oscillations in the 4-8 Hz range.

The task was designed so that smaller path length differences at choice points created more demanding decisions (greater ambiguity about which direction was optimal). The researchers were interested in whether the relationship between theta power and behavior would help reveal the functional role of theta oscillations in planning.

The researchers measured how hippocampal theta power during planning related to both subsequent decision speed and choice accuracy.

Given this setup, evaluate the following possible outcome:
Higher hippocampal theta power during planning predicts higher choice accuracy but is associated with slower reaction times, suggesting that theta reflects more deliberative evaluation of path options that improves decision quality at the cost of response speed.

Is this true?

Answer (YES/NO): NO